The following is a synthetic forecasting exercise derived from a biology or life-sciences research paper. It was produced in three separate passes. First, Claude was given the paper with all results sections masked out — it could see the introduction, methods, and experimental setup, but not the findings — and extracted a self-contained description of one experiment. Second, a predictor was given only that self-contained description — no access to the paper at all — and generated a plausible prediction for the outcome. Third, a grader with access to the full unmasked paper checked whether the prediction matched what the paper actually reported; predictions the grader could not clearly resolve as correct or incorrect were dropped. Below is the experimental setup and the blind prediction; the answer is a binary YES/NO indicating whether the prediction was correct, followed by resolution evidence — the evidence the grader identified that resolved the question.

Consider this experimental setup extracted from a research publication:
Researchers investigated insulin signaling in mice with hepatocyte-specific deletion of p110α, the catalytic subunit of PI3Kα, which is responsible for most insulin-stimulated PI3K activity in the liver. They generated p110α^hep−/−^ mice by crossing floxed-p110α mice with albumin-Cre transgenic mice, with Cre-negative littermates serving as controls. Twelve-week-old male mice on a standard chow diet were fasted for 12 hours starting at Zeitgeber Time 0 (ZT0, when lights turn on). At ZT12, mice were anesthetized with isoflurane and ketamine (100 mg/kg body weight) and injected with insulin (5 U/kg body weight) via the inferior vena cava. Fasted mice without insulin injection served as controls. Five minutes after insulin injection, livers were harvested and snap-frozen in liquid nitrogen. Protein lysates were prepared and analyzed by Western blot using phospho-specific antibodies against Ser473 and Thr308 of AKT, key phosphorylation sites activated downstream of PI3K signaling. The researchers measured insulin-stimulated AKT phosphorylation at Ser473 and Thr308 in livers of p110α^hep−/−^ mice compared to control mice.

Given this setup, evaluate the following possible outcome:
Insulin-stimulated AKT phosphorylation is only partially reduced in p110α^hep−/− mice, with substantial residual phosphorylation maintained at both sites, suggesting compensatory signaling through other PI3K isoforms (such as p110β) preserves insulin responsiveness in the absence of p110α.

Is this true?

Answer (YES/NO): NO